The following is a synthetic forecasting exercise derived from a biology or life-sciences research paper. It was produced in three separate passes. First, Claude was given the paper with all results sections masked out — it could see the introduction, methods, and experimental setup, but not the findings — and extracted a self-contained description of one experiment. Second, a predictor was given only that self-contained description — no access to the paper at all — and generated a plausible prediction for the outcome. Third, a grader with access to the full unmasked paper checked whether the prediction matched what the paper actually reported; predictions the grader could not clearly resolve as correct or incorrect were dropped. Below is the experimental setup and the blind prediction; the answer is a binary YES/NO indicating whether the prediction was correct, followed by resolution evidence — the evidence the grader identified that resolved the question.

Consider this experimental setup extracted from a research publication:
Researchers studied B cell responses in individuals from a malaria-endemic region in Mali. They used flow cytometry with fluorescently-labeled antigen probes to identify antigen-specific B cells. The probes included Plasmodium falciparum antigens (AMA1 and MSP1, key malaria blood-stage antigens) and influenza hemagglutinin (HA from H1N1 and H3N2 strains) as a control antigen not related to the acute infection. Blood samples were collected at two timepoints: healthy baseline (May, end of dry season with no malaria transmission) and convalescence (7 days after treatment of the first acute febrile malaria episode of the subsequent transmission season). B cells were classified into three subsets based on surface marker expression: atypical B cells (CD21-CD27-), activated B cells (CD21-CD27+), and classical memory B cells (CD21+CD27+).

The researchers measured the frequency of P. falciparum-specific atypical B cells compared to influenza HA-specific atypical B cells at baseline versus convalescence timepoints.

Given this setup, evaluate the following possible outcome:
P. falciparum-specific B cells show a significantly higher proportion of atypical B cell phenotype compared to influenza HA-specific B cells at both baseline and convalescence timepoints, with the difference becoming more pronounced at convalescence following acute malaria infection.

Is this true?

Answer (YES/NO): NO